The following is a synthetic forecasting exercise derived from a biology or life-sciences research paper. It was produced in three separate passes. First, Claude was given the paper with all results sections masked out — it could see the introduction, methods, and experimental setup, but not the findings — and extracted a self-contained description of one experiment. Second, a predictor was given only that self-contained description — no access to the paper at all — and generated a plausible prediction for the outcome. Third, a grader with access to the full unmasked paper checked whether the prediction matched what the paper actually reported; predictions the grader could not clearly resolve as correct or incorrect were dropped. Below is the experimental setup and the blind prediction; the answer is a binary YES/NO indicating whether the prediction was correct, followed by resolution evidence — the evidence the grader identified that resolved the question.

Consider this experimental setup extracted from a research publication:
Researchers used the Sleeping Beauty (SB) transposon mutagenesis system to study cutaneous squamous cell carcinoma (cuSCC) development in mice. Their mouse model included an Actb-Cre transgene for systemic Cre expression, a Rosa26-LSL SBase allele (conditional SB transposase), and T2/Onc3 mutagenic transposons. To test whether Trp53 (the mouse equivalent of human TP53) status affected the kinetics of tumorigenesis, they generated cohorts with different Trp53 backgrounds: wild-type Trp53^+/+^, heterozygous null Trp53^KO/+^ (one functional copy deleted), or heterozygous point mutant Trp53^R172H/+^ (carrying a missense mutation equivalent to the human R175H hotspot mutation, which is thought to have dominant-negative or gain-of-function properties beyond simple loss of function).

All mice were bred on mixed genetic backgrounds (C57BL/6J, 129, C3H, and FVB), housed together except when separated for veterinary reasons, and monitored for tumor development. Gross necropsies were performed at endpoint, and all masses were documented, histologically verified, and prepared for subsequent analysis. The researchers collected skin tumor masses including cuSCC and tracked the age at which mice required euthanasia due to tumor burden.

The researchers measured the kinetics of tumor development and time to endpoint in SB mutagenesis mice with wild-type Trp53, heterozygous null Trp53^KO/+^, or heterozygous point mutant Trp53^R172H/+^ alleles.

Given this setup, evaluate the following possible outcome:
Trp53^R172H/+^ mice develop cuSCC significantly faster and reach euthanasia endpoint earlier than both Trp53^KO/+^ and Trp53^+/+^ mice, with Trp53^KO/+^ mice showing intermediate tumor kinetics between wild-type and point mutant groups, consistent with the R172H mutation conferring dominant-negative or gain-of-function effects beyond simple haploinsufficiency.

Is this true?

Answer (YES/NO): NO